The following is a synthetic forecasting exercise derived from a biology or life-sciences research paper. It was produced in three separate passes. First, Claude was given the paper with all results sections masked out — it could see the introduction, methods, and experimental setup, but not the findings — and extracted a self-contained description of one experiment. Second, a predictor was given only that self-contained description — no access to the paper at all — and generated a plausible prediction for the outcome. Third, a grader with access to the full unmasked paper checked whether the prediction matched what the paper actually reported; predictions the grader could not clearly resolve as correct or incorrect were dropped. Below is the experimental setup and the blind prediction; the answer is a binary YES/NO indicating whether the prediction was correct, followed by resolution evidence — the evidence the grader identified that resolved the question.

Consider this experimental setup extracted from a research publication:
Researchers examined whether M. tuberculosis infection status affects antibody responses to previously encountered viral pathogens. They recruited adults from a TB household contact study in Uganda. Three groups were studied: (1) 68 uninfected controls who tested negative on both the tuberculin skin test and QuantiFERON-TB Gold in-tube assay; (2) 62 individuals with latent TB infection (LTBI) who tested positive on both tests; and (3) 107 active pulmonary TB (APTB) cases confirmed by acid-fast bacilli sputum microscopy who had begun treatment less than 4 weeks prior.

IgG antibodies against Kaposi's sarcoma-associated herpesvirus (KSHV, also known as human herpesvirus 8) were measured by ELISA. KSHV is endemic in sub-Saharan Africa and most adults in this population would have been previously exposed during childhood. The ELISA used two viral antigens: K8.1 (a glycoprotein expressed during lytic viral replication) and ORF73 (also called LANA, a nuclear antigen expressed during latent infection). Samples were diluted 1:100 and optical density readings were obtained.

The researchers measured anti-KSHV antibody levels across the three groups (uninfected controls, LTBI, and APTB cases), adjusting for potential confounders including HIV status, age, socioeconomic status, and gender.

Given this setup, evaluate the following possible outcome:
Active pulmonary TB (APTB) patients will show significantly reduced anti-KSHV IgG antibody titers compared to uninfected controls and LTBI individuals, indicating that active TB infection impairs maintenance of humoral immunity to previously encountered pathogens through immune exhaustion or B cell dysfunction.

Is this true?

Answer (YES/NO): NO